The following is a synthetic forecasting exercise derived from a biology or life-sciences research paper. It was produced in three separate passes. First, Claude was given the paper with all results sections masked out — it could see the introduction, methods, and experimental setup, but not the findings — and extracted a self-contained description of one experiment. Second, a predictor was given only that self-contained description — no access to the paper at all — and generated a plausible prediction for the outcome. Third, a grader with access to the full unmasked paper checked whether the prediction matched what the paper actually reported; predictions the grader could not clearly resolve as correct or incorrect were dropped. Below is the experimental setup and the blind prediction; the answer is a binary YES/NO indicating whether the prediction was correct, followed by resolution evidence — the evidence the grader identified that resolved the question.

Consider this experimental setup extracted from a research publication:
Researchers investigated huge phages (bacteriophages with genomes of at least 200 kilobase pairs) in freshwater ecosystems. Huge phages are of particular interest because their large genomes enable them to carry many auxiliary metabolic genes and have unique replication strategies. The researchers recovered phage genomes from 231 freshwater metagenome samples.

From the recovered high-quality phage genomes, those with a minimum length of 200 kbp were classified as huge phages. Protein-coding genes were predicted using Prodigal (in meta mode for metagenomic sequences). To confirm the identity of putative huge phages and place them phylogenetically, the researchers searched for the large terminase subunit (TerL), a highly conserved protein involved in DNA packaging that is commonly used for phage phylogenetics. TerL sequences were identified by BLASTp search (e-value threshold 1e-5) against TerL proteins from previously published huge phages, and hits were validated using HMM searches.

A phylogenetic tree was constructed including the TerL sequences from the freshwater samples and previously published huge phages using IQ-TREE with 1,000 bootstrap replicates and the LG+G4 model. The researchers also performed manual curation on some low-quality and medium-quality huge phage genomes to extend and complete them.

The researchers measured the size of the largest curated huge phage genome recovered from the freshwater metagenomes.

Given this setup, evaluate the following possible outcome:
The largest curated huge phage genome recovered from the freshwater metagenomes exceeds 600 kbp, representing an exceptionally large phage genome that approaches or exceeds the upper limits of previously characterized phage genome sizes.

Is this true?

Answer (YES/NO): YES